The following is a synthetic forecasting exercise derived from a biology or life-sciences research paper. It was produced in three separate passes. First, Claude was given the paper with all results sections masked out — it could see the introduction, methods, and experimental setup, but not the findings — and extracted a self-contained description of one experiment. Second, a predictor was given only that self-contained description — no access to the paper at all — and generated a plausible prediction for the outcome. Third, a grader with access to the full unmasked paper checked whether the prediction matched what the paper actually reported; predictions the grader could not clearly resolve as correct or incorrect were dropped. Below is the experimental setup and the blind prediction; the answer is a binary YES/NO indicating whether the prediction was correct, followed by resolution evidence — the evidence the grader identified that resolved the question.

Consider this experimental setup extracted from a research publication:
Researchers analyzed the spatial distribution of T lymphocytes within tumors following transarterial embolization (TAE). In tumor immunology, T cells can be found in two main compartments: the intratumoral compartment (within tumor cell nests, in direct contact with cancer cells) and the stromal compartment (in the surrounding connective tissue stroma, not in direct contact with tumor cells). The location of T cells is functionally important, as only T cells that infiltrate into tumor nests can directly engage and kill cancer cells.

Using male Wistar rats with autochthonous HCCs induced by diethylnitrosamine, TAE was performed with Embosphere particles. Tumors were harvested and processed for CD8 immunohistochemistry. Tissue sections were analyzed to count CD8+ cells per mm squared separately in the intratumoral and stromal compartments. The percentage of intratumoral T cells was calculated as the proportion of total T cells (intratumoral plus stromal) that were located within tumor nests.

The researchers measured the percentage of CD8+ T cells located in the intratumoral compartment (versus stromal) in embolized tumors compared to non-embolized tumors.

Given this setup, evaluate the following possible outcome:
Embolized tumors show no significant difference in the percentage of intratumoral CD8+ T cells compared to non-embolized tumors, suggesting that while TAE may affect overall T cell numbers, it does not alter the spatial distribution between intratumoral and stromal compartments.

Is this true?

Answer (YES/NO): YES